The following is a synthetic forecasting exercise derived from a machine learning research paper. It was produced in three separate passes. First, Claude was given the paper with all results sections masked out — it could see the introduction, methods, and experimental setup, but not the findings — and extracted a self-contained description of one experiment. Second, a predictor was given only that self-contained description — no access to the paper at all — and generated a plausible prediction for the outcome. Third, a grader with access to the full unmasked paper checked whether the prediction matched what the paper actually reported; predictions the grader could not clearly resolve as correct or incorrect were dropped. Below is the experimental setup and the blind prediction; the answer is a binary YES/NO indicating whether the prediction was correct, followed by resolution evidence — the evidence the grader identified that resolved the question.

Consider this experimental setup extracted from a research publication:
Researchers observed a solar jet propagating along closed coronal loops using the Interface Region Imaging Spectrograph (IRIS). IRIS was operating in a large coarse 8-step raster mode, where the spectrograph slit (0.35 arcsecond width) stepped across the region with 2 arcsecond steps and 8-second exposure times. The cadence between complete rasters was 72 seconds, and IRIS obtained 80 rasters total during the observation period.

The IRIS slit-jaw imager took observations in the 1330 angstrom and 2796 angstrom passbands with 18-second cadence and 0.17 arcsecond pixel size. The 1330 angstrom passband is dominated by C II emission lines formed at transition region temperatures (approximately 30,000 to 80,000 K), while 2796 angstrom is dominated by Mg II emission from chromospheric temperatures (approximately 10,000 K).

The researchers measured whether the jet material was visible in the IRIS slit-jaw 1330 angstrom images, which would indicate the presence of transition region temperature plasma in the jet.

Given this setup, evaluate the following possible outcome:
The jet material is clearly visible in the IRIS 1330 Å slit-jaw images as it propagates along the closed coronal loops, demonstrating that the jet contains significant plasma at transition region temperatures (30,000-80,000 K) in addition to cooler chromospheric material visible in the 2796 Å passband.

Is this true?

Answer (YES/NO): NO